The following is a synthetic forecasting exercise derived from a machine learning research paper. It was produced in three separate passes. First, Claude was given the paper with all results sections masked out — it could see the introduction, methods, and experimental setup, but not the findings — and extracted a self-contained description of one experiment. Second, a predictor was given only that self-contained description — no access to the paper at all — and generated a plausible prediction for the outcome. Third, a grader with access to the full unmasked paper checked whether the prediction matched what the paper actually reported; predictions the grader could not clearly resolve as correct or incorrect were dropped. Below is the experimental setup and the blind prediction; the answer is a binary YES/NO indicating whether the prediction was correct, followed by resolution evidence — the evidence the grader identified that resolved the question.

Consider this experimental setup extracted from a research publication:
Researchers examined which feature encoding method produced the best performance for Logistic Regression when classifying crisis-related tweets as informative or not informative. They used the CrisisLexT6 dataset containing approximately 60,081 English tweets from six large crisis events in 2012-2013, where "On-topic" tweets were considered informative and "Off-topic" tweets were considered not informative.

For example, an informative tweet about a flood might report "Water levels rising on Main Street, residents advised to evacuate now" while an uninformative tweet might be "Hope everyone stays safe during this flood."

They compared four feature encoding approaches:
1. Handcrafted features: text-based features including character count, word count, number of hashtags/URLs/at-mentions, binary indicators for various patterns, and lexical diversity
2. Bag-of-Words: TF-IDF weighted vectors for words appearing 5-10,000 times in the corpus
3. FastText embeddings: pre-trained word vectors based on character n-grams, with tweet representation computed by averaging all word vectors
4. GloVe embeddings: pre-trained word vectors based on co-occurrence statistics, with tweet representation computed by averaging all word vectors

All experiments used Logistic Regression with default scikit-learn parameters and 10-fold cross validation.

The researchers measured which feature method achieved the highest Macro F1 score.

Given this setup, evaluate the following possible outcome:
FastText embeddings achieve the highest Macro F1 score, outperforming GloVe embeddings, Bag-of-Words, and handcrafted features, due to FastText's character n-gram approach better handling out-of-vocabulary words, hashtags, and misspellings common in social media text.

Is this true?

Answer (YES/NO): NO